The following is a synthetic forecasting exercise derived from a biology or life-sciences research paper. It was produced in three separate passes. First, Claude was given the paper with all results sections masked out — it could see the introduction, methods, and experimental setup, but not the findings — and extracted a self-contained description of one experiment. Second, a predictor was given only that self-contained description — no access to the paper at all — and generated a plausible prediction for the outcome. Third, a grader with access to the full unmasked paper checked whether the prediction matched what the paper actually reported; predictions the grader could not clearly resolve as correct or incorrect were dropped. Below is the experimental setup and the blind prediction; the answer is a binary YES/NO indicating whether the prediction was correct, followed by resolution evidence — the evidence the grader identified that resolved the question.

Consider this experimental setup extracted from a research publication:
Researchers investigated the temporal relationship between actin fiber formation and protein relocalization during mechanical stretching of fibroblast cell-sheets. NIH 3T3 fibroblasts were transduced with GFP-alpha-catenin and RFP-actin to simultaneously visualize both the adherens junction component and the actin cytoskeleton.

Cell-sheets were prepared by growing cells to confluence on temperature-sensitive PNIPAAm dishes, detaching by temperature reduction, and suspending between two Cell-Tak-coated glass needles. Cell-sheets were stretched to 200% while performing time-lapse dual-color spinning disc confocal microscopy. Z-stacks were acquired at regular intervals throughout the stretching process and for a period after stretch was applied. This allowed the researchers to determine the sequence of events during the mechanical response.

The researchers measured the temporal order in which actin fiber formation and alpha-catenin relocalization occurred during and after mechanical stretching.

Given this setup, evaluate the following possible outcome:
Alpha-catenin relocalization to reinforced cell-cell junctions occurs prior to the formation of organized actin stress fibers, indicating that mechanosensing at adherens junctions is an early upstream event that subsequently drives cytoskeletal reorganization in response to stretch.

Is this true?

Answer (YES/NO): NO